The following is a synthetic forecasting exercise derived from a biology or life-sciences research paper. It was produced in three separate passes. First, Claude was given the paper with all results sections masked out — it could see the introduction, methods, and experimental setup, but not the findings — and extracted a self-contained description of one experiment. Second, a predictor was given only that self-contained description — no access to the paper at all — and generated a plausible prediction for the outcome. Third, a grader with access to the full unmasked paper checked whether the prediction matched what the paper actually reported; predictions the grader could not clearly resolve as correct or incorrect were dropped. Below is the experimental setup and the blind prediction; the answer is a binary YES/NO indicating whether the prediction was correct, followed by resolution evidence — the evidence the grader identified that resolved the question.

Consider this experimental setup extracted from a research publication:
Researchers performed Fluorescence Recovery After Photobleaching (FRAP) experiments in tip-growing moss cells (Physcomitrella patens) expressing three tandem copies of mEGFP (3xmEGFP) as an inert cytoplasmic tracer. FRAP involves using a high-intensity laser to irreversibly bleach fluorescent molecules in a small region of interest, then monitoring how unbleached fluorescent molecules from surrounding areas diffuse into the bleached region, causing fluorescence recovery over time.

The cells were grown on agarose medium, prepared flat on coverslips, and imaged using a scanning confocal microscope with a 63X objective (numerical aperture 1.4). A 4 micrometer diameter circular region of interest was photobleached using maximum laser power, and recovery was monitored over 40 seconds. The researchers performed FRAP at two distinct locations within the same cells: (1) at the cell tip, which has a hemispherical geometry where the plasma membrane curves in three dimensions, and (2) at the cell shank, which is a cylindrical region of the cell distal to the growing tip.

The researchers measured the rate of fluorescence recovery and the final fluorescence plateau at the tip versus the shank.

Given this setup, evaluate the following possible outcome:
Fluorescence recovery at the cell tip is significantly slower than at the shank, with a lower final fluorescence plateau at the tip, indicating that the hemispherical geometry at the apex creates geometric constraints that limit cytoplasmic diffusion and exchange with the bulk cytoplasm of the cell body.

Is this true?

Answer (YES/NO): NO